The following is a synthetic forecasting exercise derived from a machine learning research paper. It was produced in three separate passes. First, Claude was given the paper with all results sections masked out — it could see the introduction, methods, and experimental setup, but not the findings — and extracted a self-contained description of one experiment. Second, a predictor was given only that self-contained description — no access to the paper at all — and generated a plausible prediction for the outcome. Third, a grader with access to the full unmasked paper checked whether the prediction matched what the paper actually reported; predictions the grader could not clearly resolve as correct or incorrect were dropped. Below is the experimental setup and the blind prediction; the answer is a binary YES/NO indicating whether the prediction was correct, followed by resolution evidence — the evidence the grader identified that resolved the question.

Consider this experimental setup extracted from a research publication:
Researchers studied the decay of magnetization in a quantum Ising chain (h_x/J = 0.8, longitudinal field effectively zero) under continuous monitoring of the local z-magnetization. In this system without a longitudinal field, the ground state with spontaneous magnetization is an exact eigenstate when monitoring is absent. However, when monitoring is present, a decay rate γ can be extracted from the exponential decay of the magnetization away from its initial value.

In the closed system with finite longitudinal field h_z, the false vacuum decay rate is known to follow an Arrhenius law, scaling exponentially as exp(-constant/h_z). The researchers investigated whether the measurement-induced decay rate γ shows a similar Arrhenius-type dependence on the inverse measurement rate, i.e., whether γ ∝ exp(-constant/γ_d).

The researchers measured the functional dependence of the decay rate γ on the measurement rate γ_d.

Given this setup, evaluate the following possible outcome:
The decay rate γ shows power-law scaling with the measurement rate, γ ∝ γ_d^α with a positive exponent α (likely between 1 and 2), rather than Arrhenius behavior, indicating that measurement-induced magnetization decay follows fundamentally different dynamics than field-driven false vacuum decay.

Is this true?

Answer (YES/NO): NO